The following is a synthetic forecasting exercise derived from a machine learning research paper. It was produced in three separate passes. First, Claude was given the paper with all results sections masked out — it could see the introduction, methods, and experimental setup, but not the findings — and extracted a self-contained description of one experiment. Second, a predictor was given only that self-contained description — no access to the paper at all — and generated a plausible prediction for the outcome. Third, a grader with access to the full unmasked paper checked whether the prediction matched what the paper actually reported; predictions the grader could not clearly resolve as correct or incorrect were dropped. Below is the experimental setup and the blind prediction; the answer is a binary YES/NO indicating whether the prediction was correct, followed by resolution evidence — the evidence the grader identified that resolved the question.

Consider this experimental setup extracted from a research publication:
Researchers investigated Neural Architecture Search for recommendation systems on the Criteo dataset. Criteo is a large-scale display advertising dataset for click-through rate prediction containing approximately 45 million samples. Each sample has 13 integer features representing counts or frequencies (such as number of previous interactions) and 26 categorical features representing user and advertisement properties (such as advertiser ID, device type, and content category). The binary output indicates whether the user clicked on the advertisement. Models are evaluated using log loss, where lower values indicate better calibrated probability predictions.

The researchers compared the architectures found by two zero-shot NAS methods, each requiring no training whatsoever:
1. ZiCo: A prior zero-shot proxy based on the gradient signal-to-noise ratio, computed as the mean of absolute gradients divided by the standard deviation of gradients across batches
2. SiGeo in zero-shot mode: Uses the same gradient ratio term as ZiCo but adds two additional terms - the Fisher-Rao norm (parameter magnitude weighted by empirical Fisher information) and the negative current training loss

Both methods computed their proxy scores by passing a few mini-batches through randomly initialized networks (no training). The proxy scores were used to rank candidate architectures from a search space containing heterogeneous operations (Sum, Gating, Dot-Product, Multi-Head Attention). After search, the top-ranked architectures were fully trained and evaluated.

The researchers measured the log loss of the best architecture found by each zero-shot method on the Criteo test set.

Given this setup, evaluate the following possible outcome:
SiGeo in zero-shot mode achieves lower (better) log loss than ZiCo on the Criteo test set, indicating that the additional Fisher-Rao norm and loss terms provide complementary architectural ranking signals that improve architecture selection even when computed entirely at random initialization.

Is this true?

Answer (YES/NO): NO